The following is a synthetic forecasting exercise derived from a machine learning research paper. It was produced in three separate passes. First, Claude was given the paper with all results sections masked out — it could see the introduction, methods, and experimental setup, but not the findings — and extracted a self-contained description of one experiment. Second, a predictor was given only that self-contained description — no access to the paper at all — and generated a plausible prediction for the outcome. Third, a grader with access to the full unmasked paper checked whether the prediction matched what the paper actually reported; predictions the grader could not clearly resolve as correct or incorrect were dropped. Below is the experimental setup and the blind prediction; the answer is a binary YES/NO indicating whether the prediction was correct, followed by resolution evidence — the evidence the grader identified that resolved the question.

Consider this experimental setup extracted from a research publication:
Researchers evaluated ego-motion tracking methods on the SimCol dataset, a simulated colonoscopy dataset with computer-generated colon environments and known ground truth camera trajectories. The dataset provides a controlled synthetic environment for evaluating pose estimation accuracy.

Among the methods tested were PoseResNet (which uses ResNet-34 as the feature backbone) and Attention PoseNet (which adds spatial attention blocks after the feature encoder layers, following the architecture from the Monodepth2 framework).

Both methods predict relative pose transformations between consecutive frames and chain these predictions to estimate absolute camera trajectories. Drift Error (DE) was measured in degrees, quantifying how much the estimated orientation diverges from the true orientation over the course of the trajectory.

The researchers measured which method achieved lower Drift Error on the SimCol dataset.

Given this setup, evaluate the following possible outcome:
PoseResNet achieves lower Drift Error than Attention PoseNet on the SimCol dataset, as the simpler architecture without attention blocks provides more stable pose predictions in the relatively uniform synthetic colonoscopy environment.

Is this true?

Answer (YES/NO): YES